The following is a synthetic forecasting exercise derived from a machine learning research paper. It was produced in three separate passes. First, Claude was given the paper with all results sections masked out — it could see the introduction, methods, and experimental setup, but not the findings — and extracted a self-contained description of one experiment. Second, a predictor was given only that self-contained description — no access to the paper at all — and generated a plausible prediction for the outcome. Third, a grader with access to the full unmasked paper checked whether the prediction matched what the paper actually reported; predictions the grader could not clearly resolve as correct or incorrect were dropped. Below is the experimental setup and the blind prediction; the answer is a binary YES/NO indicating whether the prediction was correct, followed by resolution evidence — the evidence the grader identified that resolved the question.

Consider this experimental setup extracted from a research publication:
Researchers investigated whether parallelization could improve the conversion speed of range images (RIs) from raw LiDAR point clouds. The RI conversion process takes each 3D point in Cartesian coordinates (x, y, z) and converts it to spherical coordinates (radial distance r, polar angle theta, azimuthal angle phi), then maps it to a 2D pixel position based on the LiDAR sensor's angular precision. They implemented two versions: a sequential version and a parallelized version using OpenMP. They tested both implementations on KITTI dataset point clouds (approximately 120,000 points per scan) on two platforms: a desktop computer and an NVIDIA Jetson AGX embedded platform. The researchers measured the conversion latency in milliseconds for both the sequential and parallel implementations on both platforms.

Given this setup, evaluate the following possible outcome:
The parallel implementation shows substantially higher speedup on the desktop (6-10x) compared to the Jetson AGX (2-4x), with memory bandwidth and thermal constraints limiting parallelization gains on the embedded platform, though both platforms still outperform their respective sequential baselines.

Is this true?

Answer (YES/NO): NO